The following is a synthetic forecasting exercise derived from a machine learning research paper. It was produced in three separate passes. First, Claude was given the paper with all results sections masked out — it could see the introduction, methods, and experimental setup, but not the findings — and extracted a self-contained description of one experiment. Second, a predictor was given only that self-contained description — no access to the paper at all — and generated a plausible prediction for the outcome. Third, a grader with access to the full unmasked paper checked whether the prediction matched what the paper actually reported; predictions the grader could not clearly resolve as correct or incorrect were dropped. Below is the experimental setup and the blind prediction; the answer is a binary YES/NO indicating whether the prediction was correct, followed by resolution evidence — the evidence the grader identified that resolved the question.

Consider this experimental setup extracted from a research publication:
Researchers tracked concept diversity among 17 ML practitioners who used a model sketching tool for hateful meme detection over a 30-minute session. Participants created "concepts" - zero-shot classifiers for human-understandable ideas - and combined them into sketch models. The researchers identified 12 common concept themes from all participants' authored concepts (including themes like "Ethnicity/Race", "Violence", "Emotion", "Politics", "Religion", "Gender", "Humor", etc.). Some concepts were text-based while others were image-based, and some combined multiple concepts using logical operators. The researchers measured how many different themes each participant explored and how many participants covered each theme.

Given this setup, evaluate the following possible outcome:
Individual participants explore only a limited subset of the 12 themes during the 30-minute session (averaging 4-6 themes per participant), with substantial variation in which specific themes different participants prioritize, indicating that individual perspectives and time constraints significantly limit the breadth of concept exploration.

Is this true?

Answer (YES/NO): YES